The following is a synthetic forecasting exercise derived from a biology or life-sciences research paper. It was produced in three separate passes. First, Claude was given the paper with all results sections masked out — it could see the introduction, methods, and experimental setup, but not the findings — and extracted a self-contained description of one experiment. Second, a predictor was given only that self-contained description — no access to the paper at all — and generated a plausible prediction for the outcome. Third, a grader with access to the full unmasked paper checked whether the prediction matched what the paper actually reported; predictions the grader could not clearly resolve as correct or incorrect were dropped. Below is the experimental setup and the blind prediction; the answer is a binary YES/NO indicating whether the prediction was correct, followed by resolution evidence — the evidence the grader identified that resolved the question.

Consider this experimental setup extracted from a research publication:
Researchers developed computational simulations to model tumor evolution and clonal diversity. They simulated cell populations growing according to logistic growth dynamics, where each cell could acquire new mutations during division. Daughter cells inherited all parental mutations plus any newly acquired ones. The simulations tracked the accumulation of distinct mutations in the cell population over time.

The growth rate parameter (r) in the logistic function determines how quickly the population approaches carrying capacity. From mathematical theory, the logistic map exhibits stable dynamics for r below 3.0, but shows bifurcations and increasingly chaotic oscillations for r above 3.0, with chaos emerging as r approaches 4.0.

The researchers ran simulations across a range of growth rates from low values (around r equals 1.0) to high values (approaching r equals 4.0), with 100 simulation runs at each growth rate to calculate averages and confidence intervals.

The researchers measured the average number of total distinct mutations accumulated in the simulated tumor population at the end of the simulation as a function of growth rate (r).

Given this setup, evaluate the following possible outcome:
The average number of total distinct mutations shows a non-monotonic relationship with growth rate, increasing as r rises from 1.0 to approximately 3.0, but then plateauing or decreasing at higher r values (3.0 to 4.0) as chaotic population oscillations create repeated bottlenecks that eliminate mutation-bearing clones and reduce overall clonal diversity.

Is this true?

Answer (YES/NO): NO